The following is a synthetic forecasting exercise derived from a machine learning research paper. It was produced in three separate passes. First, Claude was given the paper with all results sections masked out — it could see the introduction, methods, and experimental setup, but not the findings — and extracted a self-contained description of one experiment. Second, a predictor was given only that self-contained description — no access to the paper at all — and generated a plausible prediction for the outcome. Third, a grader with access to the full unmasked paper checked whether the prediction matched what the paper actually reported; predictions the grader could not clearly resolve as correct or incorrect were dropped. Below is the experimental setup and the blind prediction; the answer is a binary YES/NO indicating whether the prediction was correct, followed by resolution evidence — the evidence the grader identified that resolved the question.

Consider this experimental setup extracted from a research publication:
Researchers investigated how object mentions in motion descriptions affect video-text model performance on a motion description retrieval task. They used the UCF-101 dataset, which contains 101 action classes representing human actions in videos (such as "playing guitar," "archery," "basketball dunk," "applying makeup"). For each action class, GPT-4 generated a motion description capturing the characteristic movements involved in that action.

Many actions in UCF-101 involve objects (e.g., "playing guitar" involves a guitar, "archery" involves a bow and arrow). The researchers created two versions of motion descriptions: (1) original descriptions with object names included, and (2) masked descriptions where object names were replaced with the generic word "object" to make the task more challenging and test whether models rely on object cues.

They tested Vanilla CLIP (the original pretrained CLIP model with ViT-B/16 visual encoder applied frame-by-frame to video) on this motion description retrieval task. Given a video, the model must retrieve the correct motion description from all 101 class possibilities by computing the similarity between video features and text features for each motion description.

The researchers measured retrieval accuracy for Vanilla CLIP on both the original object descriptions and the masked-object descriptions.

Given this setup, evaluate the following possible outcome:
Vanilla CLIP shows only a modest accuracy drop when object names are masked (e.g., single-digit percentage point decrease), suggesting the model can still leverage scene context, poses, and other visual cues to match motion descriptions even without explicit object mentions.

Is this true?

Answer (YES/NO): YES